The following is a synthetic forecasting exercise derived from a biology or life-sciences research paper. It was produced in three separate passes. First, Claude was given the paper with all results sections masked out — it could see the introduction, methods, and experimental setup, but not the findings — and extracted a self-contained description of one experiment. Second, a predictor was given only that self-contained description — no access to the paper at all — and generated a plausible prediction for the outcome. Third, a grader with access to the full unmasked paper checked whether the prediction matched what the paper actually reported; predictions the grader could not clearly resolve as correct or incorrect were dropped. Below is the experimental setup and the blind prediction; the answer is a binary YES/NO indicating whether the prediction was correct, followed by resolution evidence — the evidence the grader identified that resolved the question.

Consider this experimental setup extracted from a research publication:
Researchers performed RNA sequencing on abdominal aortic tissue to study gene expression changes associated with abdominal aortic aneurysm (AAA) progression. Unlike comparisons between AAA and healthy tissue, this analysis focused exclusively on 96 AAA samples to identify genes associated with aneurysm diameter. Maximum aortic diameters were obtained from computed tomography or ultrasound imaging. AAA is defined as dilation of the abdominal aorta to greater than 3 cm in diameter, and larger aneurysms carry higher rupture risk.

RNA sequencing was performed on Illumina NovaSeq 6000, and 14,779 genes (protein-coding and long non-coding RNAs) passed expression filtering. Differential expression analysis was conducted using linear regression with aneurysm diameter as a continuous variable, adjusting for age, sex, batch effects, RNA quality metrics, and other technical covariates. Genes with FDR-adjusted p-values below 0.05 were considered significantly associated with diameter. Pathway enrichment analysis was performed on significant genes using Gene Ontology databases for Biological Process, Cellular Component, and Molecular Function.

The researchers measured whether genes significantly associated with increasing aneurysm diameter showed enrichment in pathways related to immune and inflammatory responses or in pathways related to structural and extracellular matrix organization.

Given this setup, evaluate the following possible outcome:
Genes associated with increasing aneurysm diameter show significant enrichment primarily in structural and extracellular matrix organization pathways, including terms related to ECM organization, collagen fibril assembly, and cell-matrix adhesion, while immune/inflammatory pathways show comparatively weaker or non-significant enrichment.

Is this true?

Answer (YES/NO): NO